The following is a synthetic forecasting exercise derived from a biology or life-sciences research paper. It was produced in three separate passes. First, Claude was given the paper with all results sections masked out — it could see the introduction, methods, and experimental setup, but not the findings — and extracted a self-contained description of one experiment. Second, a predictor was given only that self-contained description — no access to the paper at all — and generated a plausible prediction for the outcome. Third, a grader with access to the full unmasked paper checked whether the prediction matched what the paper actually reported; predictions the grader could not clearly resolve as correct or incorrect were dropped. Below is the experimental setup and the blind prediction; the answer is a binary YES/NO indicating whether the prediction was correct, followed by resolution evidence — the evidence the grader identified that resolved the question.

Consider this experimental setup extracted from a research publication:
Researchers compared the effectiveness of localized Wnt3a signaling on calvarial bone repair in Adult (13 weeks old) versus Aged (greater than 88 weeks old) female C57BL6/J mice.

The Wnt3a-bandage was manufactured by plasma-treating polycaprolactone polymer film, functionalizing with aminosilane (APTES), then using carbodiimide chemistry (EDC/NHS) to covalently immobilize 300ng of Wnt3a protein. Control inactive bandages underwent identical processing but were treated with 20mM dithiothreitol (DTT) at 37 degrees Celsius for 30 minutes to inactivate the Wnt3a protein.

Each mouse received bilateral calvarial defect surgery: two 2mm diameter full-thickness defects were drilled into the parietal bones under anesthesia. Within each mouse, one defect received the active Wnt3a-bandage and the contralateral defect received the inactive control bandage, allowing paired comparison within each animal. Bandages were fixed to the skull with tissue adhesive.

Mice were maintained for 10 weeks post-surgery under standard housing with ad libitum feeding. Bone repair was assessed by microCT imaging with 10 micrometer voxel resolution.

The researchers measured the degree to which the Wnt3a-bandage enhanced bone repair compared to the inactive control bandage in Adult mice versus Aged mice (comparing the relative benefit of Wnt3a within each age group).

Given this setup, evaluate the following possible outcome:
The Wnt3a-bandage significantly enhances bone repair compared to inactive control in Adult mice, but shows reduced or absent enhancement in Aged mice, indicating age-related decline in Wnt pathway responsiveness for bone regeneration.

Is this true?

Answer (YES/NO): NO